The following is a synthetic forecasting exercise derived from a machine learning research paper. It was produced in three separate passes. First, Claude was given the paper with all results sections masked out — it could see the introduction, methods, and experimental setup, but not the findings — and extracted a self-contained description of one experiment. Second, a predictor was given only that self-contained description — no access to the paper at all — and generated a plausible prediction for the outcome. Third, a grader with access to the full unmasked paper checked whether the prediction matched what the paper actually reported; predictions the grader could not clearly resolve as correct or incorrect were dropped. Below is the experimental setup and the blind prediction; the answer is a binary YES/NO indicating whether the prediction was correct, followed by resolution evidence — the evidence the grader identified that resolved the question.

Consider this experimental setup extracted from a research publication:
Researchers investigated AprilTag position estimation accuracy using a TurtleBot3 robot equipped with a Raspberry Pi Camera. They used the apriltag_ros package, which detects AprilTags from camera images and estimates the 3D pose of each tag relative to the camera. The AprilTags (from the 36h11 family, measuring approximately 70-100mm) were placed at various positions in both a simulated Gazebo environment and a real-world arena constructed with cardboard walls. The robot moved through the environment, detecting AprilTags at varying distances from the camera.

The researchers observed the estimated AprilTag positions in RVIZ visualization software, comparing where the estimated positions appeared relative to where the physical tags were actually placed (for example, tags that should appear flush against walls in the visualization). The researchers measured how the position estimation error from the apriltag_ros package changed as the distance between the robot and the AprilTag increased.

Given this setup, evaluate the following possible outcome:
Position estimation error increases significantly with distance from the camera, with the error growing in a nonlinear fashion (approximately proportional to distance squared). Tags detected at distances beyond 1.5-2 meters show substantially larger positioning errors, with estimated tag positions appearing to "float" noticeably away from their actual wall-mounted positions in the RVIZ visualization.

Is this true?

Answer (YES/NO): NO